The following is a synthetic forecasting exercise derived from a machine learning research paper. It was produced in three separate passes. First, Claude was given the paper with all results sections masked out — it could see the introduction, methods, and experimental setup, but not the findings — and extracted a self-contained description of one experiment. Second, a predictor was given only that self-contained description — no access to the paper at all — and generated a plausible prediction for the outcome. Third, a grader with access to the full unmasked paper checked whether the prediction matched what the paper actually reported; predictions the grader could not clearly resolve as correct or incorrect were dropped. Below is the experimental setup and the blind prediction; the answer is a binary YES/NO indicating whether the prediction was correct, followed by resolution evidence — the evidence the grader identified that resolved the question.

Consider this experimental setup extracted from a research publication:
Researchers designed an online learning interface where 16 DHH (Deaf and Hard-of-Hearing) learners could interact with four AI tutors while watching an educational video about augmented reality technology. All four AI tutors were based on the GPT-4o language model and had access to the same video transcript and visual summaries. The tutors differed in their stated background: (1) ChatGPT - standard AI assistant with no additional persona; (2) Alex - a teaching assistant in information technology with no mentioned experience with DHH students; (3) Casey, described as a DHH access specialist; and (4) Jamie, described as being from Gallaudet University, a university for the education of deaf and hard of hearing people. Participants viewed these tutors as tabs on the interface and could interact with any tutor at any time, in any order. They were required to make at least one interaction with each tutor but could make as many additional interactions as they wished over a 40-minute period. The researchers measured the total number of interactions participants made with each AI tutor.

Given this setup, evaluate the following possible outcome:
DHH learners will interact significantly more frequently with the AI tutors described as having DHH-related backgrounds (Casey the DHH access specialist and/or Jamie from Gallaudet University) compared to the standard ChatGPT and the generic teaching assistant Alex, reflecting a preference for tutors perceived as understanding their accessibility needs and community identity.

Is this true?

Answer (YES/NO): NO